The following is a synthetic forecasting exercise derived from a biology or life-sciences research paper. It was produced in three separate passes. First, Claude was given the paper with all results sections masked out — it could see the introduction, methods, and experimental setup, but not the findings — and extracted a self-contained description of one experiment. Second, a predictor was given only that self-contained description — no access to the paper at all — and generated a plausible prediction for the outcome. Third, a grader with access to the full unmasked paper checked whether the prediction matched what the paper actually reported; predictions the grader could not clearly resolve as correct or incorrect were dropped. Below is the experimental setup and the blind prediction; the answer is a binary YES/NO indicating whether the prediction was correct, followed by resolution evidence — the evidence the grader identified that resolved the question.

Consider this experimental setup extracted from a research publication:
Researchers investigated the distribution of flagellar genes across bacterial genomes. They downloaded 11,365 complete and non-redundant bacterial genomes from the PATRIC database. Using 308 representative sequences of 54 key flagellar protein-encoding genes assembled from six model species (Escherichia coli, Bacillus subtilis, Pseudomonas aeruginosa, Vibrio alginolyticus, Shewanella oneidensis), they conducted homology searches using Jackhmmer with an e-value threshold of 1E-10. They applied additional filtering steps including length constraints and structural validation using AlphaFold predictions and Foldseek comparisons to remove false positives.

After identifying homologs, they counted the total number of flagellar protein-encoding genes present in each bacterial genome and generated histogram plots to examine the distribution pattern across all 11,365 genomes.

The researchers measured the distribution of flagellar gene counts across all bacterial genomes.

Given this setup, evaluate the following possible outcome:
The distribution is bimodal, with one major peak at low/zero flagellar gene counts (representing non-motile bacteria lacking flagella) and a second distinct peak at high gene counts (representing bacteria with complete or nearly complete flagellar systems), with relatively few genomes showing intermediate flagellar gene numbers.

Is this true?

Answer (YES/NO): YES